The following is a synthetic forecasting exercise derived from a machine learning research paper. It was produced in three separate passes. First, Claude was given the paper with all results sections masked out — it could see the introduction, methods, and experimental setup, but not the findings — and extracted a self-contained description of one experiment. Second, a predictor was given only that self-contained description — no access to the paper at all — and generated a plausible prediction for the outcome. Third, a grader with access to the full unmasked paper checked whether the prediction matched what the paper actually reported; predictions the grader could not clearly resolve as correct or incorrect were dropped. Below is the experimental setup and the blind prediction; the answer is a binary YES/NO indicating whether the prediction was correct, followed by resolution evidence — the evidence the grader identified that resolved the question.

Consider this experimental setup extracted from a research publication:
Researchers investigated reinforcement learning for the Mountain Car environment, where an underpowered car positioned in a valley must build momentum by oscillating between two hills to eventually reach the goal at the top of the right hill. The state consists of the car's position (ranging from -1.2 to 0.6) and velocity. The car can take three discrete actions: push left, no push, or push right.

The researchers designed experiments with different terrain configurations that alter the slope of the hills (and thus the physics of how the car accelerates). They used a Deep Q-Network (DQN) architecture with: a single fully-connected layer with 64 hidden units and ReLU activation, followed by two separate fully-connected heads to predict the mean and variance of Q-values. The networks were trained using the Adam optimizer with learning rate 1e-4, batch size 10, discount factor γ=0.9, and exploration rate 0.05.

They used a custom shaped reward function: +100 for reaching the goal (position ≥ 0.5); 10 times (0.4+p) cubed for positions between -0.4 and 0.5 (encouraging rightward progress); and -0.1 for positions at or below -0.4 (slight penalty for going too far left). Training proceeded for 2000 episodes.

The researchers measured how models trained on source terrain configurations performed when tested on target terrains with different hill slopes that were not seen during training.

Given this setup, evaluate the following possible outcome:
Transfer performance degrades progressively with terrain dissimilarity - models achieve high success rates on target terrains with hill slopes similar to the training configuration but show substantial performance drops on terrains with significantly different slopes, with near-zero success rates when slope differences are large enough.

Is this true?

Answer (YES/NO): NO